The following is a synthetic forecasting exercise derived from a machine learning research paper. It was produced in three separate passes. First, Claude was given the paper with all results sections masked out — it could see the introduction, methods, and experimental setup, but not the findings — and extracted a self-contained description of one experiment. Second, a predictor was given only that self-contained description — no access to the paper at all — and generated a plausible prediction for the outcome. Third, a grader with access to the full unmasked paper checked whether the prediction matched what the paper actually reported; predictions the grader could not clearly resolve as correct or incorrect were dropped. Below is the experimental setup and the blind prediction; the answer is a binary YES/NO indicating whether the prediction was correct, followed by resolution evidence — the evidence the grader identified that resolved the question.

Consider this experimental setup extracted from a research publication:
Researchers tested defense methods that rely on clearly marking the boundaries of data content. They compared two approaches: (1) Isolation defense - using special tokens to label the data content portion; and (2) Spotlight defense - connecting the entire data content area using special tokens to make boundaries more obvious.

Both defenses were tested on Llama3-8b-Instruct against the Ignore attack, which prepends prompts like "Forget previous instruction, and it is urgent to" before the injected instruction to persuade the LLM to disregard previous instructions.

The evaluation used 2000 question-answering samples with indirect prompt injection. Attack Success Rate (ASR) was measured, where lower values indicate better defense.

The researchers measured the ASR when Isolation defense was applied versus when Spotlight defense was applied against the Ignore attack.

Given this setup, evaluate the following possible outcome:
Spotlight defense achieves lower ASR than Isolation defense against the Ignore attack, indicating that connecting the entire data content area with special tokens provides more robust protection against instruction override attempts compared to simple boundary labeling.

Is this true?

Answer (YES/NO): NO